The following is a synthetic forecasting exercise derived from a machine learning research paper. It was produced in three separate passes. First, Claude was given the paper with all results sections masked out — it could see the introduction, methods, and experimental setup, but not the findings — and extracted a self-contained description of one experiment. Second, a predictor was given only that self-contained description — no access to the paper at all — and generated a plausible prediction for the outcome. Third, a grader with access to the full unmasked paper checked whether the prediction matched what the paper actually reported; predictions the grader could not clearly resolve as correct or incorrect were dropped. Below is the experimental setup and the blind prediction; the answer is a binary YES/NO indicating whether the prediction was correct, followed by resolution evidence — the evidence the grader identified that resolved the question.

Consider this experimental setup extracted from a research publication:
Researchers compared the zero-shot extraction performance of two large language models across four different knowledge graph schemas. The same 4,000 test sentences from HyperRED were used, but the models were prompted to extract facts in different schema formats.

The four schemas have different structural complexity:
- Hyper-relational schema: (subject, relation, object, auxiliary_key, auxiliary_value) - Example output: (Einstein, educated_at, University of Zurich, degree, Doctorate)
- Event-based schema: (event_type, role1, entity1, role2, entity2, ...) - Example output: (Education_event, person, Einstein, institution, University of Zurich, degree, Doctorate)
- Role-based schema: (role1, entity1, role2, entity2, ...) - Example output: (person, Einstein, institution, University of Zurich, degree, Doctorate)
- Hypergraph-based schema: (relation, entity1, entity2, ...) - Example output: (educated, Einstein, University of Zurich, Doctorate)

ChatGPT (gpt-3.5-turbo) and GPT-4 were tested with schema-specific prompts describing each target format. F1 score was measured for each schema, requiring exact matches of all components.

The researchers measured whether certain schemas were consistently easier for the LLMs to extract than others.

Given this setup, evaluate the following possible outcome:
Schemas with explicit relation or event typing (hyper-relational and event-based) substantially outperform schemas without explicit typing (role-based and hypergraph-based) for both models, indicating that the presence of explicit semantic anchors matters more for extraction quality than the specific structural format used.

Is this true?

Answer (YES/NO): NO